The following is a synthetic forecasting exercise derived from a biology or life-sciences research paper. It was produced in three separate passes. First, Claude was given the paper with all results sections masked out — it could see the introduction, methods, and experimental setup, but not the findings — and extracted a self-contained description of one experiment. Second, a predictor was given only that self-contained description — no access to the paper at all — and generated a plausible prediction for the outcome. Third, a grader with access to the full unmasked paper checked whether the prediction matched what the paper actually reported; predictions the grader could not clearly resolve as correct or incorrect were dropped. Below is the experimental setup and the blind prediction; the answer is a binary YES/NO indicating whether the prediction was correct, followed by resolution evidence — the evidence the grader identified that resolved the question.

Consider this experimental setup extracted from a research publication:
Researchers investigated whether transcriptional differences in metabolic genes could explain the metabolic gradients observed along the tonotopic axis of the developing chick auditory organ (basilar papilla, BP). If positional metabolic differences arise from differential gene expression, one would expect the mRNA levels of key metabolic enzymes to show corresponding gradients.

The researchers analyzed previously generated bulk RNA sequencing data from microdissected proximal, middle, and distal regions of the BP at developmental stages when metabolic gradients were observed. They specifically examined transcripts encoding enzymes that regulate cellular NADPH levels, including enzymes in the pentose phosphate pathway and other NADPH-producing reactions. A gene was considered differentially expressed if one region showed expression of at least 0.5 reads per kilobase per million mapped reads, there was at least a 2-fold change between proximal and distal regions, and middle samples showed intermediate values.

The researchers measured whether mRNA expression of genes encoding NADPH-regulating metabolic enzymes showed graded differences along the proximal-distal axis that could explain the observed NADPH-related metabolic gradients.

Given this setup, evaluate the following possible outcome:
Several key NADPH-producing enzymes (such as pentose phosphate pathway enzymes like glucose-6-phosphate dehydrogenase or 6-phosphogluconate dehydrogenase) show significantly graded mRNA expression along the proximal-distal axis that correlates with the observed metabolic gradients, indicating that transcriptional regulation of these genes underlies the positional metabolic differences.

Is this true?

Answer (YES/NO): NO